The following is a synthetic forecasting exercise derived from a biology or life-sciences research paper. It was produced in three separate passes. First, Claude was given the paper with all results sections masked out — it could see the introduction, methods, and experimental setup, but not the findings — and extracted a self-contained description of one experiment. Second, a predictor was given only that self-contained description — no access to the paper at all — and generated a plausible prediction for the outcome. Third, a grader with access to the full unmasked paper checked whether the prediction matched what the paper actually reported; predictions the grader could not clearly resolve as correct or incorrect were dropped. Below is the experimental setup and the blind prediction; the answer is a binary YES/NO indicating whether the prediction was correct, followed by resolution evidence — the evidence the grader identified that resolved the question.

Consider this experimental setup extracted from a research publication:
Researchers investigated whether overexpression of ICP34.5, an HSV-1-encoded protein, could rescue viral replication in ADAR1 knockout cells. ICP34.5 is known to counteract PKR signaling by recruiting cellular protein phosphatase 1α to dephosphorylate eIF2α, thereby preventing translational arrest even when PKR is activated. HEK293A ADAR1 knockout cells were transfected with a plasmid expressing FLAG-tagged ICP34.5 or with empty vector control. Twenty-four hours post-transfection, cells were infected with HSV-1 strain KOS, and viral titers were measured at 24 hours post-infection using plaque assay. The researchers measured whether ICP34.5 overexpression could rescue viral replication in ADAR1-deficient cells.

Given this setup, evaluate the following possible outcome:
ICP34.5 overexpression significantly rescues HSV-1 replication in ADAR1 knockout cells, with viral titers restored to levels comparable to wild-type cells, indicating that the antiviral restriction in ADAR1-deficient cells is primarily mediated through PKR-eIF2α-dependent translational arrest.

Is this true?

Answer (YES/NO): NO